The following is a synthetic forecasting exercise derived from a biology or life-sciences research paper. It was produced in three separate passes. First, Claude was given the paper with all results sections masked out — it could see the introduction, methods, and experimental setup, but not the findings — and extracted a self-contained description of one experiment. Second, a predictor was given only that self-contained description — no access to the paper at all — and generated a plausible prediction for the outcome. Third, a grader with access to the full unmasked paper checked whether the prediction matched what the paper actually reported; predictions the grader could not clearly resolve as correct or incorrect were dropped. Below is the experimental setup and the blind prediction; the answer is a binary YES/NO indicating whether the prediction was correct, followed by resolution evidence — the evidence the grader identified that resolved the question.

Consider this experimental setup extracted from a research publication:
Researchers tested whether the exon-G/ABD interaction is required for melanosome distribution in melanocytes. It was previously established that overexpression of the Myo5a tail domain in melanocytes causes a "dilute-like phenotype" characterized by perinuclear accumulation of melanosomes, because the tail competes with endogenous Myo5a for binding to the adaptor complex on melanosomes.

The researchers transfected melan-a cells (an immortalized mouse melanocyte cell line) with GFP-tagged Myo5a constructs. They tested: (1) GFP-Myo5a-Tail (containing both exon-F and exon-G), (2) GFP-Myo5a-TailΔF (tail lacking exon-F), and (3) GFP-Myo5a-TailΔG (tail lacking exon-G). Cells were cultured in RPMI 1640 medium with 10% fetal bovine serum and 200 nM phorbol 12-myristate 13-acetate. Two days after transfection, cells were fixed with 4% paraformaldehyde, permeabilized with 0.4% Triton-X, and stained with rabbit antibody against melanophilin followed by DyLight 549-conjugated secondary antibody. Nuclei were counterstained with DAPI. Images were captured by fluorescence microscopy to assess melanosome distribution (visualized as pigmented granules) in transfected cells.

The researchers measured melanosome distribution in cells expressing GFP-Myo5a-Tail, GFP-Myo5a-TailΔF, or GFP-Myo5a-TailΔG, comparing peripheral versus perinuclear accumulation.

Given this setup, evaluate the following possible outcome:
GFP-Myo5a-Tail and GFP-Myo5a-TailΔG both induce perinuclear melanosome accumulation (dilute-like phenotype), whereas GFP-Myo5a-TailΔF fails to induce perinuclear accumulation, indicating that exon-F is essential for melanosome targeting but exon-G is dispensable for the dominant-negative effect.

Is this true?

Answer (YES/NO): NO